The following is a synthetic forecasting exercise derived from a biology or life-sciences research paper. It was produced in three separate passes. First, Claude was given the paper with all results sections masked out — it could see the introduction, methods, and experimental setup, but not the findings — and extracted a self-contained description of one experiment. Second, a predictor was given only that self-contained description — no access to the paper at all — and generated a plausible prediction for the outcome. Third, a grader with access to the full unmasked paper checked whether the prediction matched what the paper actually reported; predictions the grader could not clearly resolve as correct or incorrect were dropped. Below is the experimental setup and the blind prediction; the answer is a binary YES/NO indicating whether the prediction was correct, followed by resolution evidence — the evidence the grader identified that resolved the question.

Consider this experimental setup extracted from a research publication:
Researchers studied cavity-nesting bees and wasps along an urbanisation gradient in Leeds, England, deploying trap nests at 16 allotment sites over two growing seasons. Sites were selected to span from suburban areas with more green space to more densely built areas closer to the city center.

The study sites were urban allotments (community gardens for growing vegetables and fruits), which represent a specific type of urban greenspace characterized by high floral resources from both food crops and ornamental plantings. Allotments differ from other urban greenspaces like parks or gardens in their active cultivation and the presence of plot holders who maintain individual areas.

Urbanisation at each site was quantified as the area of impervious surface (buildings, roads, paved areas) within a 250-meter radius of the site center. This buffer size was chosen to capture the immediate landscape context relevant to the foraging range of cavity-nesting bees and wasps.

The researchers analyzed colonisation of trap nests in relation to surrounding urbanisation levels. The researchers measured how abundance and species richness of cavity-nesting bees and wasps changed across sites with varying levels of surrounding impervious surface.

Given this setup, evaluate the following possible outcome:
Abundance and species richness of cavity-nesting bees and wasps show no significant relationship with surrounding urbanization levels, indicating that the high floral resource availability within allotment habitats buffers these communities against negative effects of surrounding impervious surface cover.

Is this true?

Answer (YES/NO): NO